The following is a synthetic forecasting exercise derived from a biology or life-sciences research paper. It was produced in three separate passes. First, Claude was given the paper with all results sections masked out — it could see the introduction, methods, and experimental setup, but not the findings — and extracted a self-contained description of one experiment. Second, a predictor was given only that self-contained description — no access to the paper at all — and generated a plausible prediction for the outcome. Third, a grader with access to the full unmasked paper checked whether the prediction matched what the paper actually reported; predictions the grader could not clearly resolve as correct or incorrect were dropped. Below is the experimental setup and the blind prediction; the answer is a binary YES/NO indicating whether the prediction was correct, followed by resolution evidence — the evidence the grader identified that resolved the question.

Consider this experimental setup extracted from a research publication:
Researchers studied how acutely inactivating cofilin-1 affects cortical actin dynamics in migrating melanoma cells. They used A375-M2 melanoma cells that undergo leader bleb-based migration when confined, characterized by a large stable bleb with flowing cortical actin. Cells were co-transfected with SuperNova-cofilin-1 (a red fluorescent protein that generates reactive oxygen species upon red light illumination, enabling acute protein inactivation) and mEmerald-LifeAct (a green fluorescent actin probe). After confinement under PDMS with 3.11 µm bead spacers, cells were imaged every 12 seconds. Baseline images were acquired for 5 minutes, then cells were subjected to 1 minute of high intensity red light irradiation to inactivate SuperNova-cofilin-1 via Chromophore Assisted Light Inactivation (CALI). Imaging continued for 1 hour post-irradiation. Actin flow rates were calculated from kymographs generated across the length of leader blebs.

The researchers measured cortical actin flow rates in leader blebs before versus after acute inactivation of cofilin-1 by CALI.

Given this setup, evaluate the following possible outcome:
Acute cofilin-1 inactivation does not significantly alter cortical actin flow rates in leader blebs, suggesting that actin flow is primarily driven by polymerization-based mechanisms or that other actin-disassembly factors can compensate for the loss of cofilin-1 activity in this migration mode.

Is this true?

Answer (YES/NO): NO